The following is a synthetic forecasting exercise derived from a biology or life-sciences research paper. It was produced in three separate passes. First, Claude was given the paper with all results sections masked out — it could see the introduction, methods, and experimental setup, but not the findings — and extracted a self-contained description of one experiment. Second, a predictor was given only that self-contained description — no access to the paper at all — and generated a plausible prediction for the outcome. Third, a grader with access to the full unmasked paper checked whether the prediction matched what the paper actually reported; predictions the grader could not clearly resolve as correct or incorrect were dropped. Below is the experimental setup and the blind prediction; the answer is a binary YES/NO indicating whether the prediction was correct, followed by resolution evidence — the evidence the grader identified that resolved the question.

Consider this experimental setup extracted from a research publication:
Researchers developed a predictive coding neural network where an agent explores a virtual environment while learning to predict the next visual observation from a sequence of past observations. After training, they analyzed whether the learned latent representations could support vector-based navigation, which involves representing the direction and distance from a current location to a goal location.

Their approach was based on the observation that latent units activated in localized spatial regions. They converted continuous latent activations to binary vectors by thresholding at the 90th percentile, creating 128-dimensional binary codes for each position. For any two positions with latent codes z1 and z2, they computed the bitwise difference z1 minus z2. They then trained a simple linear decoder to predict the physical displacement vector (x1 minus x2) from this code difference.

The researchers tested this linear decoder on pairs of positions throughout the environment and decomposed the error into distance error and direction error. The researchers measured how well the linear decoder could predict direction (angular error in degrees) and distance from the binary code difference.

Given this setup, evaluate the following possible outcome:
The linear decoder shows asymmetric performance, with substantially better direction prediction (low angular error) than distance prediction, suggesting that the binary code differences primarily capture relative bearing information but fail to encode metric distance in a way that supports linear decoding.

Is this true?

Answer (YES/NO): NO